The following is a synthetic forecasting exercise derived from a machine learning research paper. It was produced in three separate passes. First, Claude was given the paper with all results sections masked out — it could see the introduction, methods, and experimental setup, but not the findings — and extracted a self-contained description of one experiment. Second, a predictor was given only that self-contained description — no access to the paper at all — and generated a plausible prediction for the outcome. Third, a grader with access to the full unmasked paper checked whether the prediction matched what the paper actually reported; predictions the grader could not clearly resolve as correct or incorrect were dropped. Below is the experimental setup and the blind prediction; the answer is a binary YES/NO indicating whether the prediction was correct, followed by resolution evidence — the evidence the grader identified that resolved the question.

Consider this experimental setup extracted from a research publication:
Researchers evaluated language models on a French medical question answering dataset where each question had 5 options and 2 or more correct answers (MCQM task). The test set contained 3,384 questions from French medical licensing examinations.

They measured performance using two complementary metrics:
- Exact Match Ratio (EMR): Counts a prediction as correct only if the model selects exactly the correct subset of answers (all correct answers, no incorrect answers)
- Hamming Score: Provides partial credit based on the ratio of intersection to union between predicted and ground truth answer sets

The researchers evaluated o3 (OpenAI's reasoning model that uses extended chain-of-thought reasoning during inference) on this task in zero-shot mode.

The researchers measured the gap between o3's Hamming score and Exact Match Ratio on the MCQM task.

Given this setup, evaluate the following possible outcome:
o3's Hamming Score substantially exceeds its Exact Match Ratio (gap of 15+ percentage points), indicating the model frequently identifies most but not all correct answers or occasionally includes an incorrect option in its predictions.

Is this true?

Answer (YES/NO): YES